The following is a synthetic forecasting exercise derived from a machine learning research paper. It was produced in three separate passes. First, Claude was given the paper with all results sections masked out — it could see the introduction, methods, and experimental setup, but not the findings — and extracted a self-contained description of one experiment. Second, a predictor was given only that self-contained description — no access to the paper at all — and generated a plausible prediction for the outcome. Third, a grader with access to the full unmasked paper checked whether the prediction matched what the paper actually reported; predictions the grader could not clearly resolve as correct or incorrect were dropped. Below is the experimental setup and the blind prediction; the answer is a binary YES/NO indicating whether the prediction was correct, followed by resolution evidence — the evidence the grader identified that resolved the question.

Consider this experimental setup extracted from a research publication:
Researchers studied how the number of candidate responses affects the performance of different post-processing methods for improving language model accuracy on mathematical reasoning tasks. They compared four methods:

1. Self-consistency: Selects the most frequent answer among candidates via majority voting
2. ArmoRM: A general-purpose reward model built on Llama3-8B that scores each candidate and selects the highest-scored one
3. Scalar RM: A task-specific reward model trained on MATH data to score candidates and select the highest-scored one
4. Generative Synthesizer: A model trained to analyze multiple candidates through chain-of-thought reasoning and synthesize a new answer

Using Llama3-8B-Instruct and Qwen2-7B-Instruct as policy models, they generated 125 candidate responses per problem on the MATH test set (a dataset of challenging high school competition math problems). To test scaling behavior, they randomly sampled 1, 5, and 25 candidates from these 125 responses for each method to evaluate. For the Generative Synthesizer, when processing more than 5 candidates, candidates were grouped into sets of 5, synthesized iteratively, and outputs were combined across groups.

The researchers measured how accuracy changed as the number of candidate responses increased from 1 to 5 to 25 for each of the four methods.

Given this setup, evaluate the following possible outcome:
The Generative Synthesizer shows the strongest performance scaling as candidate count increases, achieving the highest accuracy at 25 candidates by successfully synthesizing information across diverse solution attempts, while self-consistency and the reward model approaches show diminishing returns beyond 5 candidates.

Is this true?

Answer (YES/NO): NO